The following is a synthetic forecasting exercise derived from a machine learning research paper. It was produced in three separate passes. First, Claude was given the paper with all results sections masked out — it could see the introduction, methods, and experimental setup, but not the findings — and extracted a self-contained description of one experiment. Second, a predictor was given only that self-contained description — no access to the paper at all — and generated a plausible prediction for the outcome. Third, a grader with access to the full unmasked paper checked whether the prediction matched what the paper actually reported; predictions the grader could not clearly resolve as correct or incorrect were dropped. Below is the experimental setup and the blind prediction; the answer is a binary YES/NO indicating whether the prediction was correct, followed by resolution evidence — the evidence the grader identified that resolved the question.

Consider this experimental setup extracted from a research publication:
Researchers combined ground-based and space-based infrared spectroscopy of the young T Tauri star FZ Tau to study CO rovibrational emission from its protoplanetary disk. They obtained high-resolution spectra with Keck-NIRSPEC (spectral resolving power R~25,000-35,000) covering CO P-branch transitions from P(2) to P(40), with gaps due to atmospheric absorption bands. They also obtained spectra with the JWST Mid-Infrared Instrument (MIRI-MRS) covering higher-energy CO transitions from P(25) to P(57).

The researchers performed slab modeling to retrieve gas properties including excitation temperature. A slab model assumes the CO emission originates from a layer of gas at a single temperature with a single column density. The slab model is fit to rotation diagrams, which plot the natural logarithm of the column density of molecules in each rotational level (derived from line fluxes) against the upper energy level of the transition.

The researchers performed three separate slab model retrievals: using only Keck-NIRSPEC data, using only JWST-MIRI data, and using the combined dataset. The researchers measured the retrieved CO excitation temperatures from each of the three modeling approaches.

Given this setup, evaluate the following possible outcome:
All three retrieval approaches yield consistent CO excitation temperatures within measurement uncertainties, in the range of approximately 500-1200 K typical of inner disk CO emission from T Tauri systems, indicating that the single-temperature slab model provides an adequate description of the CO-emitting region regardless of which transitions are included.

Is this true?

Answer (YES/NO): NO